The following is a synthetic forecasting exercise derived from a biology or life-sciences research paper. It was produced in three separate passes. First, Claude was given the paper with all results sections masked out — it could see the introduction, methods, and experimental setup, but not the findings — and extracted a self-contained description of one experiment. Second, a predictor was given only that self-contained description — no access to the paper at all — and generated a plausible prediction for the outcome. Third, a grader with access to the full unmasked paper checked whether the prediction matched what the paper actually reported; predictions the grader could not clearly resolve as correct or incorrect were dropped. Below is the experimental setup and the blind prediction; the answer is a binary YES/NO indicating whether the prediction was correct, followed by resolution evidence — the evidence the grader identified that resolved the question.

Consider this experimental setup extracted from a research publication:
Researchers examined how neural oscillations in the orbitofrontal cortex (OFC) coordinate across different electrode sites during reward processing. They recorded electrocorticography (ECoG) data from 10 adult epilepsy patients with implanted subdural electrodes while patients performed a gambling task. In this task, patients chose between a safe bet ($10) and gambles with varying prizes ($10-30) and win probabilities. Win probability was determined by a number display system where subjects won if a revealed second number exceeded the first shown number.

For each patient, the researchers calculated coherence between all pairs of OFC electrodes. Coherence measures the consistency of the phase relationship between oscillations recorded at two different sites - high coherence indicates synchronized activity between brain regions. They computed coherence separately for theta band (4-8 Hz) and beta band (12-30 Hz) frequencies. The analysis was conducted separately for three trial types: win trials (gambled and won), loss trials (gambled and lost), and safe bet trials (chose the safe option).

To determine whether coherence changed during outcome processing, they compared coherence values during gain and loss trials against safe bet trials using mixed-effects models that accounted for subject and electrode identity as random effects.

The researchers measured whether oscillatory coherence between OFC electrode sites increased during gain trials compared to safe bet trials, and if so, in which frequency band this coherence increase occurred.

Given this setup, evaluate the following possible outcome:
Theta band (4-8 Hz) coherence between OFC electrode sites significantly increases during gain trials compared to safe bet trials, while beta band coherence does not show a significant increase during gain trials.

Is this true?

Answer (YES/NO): YES